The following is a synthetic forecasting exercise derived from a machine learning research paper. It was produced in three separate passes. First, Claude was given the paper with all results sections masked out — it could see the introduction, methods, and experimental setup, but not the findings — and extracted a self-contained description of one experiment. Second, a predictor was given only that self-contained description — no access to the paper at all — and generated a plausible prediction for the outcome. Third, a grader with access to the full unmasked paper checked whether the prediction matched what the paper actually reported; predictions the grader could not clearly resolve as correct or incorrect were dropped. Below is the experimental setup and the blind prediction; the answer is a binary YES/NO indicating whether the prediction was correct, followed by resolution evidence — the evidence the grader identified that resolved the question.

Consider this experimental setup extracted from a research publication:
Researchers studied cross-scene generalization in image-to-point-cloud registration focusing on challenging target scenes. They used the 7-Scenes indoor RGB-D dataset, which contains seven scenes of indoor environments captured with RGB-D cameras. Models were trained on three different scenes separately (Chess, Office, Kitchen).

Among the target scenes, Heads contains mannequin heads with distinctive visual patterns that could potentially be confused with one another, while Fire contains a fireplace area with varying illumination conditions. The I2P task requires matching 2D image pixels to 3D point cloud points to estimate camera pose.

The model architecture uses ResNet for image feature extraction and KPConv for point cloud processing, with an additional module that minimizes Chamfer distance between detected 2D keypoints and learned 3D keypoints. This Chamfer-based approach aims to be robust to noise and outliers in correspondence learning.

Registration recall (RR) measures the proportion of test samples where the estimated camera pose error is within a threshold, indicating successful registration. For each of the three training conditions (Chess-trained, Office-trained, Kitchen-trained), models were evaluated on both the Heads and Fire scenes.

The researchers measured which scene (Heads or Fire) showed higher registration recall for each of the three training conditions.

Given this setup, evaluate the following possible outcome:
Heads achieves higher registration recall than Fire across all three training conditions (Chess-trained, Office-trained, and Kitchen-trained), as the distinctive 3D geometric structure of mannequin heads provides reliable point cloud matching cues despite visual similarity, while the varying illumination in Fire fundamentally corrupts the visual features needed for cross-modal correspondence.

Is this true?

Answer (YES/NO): NO